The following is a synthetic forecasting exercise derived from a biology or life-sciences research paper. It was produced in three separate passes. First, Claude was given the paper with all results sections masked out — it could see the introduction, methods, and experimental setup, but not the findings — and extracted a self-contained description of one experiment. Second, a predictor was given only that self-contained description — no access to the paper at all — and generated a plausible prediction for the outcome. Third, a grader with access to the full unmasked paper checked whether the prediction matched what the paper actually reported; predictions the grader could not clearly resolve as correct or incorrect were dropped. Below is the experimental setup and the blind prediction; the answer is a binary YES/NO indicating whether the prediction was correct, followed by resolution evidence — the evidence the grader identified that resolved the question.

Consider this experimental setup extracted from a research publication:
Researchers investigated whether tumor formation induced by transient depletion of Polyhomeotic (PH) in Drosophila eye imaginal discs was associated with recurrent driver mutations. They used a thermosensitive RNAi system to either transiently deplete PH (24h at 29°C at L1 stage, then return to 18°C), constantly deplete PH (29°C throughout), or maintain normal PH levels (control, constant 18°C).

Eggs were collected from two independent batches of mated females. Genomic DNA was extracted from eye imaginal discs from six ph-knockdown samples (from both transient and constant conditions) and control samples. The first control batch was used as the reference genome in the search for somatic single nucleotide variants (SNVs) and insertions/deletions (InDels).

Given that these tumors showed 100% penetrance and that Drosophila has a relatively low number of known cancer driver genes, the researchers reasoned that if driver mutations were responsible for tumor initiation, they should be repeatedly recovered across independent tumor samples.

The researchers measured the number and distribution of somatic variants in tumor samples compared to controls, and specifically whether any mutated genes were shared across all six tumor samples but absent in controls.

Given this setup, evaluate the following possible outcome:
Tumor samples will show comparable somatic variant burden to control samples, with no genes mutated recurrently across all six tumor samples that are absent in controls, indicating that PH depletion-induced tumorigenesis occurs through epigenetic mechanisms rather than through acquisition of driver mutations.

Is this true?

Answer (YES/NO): NO